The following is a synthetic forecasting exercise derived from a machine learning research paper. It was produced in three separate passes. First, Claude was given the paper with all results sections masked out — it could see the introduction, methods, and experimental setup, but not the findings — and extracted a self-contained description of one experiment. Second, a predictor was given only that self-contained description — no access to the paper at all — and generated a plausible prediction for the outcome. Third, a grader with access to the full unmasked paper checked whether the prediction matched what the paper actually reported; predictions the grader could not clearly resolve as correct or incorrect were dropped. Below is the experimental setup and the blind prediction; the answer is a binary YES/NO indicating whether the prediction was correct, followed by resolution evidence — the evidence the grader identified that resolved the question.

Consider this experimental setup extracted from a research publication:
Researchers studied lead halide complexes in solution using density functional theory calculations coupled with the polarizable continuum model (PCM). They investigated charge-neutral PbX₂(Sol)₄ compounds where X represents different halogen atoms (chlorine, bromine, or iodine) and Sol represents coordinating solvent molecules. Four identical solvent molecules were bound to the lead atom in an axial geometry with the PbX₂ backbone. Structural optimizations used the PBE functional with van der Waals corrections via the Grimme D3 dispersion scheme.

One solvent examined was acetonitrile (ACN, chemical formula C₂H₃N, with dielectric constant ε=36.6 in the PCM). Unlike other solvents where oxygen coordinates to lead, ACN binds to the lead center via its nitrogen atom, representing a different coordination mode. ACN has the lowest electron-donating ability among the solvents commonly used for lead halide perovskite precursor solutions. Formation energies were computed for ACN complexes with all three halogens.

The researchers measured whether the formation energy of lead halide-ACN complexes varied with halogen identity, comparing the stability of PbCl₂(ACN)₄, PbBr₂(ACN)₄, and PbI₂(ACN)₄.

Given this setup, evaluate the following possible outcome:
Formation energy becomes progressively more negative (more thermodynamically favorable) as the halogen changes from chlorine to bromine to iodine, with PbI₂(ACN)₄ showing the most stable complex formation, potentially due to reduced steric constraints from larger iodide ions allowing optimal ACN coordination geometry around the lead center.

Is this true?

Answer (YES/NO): NO